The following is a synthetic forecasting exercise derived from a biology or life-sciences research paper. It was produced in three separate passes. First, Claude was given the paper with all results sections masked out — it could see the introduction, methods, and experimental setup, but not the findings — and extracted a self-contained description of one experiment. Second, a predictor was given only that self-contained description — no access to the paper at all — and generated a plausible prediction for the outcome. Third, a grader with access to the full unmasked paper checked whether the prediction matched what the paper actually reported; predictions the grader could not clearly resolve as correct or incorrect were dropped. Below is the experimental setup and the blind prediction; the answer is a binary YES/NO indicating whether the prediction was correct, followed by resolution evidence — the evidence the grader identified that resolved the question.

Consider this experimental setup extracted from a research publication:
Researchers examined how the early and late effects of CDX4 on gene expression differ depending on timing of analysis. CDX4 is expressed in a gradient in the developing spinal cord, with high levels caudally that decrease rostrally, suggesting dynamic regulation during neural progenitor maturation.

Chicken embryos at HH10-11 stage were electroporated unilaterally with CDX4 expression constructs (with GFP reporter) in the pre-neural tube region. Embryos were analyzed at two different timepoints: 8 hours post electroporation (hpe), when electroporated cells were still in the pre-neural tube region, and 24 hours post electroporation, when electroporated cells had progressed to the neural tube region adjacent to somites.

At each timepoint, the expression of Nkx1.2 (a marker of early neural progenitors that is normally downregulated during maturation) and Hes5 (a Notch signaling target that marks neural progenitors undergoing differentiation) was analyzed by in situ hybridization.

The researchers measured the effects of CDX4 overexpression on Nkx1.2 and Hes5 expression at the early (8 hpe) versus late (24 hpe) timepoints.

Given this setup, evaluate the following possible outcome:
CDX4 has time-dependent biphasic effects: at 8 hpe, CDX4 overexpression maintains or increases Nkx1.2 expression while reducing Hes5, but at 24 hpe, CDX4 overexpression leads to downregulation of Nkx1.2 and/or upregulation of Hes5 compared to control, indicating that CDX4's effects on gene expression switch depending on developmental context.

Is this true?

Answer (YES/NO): NO